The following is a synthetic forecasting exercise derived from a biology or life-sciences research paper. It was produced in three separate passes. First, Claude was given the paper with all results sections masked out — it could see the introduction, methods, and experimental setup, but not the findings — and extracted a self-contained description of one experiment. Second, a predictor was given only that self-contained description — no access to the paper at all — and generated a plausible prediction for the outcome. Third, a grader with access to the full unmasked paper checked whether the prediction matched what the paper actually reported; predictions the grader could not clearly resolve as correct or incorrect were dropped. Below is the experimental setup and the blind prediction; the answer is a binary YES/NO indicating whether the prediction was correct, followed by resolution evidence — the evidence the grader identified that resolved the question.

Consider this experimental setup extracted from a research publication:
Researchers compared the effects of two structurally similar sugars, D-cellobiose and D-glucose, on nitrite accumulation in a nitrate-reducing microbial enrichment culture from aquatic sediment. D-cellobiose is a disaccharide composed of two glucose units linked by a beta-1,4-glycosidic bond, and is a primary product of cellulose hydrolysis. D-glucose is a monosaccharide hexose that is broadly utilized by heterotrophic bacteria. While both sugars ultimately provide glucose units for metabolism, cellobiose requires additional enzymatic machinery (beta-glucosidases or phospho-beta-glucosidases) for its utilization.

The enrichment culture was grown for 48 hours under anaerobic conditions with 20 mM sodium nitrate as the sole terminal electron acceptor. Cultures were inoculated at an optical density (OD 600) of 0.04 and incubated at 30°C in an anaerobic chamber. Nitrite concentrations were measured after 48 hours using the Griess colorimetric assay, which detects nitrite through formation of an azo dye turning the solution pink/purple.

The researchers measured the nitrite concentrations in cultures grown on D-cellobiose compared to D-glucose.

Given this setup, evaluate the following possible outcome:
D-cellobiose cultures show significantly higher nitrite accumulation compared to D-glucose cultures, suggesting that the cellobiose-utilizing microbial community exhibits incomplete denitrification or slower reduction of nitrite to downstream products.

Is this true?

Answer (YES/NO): YES